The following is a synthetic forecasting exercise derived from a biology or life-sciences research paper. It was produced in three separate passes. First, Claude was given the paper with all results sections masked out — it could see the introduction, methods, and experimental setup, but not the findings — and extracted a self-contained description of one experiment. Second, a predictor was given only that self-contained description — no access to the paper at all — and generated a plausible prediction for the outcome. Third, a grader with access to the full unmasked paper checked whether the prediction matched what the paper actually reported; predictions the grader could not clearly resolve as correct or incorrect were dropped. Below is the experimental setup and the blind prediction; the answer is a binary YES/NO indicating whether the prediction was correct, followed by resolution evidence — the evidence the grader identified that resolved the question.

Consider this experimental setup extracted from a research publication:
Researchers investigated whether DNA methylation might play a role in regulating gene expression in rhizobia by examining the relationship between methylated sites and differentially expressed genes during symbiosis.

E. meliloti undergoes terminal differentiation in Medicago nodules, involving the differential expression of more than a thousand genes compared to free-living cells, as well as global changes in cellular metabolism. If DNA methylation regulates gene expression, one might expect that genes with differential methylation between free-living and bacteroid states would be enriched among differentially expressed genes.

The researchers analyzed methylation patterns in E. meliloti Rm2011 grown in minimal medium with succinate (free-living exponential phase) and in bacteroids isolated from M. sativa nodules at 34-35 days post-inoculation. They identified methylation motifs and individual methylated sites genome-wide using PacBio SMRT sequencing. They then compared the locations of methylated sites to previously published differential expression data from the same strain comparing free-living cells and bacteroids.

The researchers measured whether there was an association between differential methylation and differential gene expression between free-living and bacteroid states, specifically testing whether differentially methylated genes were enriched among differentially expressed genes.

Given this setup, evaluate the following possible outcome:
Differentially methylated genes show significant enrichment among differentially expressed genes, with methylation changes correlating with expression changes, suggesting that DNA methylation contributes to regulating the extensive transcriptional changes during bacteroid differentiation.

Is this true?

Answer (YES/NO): NO